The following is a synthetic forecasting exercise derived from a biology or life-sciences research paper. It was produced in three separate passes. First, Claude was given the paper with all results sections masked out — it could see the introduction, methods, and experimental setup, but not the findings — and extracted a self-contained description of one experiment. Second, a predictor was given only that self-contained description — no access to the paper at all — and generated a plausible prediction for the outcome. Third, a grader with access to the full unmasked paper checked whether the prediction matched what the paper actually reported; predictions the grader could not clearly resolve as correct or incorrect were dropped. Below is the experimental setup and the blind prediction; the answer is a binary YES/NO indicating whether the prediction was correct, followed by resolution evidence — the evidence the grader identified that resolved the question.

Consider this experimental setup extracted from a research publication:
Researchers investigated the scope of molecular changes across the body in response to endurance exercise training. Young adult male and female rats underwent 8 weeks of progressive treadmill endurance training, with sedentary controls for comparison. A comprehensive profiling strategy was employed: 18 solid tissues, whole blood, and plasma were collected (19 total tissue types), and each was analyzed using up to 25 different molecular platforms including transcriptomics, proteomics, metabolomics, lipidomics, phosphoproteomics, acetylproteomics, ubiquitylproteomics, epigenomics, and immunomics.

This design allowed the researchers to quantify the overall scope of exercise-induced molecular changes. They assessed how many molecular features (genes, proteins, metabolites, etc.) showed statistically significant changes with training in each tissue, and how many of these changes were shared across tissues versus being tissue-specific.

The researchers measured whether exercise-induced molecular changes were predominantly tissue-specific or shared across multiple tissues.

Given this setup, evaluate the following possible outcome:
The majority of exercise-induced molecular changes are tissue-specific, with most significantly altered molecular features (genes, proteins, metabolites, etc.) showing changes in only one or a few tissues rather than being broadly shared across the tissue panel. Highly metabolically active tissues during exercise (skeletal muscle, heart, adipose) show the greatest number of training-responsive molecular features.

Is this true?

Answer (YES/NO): YES